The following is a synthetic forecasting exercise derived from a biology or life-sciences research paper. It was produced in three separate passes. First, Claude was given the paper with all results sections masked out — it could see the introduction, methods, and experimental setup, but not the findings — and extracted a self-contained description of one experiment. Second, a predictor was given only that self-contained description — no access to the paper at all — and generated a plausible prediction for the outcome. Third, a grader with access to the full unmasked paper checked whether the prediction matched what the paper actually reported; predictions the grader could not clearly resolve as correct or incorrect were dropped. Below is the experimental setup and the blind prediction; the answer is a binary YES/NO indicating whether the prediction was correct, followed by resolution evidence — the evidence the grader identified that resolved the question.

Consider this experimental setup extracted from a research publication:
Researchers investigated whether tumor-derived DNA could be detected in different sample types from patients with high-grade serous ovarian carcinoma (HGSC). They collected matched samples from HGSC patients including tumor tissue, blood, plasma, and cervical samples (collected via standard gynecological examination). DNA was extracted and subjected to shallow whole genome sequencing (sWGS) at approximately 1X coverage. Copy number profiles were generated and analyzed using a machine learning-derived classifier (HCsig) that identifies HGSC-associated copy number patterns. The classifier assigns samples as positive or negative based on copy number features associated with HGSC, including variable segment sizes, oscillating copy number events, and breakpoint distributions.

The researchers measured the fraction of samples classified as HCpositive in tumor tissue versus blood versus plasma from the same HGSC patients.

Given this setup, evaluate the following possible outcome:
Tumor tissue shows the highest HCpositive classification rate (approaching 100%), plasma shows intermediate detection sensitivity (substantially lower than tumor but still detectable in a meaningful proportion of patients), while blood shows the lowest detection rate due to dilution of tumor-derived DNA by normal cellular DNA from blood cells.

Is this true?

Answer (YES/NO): NO